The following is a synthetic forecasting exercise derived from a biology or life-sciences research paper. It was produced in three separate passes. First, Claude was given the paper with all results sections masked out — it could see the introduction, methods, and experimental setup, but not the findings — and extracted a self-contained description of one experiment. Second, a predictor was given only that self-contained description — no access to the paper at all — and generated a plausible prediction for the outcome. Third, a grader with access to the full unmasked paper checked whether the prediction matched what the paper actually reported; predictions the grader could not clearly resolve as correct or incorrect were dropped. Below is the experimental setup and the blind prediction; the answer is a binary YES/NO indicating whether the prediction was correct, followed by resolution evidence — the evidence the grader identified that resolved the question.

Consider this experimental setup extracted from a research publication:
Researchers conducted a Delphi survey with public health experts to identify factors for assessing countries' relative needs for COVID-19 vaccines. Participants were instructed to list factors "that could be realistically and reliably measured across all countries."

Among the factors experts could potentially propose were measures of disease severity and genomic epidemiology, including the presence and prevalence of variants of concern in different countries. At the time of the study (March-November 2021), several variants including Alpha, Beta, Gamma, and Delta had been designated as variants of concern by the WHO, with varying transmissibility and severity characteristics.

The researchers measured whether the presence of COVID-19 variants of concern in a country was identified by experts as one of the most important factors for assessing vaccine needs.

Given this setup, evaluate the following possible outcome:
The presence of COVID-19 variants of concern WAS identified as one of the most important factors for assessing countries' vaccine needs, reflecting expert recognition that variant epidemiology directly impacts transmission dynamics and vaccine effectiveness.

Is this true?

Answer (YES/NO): YES